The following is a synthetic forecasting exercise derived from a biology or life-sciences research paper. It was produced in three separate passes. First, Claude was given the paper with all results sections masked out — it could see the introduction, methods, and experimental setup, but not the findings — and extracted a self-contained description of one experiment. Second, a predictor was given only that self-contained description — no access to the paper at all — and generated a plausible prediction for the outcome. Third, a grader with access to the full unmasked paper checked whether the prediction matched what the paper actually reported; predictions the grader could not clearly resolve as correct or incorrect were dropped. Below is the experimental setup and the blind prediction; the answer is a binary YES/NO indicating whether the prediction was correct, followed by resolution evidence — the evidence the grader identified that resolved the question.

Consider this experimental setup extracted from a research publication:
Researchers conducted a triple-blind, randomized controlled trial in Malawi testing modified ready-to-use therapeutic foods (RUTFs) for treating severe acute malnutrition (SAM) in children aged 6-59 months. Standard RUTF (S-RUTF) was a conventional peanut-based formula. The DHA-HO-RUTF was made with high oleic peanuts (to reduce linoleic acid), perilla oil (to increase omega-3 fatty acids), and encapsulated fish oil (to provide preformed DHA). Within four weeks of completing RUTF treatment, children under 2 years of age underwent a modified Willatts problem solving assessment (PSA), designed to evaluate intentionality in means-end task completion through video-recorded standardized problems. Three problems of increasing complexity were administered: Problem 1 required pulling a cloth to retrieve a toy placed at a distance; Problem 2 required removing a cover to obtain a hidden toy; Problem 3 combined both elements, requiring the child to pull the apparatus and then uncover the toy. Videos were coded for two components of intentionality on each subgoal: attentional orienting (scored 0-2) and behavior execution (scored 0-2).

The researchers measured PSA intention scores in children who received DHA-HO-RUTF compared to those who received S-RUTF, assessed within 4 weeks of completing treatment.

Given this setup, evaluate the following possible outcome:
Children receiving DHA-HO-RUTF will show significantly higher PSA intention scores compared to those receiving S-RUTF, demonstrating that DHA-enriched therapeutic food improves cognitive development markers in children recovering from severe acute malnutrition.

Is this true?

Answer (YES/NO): NO